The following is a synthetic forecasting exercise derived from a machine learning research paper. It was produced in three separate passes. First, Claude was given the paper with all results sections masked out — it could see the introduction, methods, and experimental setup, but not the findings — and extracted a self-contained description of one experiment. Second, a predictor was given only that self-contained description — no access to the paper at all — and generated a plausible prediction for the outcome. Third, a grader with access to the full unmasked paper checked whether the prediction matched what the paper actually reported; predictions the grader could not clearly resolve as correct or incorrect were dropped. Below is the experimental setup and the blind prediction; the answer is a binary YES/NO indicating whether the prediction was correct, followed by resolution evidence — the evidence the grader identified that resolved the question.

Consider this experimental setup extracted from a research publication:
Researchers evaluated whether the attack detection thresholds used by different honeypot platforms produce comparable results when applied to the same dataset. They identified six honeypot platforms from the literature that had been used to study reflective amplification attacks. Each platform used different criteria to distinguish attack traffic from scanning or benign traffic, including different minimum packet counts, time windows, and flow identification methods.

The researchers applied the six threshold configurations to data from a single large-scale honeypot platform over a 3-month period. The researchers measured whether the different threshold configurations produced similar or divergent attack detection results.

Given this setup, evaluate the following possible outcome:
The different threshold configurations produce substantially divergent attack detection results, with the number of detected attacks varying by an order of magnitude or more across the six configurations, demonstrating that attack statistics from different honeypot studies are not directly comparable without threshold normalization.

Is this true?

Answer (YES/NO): NO